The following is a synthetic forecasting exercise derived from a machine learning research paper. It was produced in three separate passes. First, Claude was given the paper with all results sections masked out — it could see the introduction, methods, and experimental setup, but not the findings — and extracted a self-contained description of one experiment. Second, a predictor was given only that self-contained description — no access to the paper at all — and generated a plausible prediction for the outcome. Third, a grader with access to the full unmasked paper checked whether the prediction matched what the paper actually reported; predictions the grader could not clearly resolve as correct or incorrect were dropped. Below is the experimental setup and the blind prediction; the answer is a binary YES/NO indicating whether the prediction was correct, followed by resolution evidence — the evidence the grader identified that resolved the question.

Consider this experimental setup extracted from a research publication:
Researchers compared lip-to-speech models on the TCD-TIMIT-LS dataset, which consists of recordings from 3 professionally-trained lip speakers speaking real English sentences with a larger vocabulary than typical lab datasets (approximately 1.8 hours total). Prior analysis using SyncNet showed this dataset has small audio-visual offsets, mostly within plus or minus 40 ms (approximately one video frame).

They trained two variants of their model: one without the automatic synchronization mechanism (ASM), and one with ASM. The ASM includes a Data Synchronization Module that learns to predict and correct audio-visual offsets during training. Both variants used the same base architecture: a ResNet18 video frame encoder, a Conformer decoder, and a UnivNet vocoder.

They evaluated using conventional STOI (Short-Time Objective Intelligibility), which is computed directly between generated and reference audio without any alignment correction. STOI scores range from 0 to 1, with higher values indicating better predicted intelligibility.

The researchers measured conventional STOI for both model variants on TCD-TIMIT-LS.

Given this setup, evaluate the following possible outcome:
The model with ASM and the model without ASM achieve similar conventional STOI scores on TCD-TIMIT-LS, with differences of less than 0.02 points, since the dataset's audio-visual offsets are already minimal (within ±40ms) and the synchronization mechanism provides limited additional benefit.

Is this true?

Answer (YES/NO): YES